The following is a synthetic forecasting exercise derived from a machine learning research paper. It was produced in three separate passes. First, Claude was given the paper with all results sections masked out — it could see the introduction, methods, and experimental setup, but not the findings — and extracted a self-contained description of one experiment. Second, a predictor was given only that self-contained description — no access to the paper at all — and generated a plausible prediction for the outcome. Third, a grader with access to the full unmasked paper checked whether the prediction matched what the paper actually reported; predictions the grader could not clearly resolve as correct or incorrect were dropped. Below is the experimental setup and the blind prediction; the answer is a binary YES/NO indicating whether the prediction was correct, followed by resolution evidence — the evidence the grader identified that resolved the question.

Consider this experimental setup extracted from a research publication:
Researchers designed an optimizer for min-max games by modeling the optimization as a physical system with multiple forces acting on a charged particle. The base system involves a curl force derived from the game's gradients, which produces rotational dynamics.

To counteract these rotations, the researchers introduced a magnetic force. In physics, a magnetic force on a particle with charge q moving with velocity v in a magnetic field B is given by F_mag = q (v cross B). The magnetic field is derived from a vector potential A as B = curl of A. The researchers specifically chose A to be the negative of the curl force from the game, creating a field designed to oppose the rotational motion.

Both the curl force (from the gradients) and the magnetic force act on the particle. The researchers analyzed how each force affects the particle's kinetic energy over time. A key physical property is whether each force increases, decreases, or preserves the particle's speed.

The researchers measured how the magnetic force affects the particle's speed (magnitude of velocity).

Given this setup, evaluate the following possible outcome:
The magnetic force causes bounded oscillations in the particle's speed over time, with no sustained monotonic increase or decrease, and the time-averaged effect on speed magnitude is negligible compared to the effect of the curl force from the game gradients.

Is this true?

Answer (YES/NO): NO